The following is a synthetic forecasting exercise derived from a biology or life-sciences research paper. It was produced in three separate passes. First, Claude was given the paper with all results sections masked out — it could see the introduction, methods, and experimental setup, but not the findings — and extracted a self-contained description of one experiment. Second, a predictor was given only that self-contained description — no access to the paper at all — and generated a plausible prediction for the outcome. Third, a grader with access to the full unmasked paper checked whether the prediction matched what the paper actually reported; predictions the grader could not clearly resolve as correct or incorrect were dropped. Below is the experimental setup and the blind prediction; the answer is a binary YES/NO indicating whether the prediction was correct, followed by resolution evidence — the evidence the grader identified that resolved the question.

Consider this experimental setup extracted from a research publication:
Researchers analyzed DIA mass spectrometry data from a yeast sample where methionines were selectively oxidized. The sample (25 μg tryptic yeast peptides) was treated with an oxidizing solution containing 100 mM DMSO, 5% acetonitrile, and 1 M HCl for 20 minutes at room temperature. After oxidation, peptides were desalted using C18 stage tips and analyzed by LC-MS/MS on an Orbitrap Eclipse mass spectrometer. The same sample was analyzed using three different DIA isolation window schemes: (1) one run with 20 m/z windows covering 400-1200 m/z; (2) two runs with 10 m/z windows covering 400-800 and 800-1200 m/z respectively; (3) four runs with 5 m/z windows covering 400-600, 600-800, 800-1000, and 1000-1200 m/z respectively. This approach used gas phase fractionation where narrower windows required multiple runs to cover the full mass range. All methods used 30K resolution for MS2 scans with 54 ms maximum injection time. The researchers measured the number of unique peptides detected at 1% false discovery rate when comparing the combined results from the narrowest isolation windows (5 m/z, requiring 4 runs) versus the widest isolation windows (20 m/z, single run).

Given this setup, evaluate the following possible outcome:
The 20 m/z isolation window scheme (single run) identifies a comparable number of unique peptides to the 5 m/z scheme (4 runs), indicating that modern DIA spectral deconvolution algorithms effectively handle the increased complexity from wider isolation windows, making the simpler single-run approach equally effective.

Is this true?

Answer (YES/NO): NO